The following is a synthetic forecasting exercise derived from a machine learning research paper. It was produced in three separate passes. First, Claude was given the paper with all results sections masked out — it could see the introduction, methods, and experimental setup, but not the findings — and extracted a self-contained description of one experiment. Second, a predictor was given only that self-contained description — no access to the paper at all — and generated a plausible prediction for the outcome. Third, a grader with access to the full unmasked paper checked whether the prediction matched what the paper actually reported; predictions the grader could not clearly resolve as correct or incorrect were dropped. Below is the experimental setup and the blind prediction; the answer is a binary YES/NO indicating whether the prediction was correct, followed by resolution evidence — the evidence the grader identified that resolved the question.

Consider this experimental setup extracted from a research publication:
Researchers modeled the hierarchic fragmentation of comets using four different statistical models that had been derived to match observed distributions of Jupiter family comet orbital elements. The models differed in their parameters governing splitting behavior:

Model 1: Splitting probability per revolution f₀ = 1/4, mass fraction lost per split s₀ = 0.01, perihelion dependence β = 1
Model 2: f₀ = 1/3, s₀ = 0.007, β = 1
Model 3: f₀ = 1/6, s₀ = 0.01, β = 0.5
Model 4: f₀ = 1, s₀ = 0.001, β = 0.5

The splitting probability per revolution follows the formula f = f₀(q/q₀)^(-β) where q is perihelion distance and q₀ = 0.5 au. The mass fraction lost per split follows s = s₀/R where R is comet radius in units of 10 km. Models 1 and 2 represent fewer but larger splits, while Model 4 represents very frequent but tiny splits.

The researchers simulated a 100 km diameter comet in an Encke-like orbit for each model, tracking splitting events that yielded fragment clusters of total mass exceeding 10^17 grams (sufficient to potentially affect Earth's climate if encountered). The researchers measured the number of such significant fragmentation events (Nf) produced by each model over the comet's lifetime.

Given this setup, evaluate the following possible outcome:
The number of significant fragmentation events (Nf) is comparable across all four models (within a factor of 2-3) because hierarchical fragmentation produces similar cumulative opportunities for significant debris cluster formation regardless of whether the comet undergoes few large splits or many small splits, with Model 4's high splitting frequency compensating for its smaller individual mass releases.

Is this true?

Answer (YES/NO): NO